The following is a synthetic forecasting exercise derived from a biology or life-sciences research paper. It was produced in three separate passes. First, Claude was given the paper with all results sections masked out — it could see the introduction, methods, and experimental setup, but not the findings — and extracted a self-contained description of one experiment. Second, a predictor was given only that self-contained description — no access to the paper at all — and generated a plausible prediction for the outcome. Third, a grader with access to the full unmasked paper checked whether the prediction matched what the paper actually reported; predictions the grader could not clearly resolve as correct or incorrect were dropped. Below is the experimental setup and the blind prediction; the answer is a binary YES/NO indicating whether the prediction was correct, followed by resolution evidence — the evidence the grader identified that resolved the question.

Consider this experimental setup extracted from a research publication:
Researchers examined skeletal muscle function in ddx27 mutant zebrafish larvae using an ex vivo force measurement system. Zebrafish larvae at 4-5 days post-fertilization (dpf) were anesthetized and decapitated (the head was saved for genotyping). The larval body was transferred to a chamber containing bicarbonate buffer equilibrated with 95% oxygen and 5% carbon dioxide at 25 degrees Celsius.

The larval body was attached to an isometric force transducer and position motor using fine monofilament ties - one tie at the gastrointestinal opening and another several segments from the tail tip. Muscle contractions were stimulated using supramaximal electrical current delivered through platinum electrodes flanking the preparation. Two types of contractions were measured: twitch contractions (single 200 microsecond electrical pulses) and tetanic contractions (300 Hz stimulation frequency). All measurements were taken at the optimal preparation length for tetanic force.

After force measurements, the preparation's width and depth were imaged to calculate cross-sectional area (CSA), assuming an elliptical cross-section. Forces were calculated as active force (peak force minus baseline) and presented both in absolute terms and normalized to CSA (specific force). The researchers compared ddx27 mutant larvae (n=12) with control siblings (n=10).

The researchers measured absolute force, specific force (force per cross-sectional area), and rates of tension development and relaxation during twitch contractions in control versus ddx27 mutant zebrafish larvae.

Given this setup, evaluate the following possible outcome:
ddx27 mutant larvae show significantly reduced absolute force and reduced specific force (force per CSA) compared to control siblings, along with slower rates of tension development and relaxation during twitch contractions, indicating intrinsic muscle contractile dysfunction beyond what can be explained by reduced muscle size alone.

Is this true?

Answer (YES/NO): YES